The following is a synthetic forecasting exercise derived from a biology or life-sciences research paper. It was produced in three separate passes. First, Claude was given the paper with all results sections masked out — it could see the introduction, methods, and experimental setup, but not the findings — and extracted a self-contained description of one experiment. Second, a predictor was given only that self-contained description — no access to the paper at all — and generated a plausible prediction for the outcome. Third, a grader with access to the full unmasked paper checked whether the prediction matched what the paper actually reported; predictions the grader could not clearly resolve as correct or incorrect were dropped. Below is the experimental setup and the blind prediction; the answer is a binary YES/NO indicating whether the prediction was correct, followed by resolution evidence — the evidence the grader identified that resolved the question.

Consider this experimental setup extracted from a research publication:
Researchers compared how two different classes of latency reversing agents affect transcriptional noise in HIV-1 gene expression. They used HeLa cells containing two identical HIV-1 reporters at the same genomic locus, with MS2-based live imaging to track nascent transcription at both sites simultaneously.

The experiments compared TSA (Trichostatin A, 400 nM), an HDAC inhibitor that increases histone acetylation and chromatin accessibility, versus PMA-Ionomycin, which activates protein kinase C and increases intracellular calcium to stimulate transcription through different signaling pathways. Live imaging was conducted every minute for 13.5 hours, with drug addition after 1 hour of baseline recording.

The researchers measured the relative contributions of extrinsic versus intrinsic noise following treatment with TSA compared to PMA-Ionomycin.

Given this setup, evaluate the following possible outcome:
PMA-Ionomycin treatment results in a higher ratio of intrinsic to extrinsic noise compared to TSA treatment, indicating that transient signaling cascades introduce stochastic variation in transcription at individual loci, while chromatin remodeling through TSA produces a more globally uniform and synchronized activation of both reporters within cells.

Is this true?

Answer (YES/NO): NO